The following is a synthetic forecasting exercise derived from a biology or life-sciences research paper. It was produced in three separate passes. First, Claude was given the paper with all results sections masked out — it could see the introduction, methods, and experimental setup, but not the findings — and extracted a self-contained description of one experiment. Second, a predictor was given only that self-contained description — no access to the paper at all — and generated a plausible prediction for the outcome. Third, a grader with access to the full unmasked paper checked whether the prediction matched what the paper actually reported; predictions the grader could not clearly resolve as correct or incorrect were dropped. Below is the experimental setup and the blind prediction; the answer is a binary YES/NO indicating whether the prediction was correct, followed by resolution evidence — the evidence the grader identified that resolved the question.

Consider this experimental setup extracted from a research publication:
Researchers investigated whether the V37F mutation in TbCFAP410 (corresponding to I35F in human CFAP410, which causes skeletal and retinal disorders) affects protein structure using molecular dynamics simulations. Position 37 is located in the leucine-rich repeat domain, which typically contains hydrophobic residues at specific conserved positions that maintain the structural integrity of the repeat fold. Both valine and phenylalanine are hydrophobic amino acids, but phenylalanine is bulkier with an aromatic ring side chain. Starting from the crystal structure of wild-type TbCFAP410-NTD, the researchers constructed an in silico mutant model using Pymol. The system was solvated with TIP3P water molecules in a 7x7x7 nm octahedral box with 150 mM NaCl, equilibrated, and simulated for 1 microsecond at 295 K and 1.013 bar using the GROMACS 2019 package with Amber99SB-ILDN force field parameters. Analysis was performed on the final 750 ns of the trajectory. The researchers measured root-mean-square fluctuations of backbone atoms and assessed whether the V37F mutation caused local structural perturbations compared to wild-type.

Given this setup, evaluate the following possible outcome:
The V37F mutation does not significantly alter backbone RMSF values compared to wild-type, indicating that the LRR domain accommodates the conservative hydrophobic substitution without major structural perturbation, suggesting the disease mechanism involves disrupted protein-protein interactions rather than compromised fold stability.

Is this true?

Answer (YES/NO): NO